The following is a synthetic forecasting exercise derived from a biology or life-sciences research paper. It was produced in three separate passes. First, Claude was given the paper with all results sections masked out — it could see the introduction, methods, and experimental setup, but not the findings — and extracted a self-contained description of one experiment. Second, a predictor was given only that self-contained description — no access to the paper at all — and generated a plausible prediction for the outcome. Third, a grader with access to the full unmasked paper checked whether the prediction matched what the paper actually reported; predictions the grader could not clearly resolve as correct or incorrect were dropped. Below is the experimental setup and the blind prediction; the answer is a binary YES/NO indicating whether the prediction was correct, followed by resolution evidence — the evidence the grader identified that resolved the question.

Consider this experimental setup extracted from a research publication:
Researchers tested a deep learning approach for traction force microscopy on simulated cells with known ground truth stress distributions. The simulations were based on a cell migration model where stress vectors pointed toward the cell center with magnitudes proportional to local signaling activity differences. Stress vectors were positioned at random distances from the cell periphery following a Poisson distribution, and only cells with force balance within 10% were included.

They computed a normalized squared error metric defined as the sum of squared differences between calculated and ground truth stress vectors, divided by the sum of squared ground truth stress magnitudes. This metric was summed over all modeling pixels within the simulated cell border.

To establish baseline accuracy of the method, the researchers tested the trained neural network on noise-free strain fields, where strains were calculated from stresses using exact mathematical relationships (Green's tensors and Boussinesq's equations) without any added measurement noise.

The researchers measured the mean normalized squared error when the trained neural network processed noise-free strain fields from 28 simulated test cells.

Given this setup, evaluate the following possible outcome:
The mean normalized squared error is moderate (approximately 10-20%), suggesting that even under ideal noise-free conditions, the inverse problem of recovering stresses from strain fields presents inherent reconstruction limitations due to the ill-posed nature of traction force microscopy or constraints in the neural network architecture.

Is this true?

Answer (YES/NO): NO